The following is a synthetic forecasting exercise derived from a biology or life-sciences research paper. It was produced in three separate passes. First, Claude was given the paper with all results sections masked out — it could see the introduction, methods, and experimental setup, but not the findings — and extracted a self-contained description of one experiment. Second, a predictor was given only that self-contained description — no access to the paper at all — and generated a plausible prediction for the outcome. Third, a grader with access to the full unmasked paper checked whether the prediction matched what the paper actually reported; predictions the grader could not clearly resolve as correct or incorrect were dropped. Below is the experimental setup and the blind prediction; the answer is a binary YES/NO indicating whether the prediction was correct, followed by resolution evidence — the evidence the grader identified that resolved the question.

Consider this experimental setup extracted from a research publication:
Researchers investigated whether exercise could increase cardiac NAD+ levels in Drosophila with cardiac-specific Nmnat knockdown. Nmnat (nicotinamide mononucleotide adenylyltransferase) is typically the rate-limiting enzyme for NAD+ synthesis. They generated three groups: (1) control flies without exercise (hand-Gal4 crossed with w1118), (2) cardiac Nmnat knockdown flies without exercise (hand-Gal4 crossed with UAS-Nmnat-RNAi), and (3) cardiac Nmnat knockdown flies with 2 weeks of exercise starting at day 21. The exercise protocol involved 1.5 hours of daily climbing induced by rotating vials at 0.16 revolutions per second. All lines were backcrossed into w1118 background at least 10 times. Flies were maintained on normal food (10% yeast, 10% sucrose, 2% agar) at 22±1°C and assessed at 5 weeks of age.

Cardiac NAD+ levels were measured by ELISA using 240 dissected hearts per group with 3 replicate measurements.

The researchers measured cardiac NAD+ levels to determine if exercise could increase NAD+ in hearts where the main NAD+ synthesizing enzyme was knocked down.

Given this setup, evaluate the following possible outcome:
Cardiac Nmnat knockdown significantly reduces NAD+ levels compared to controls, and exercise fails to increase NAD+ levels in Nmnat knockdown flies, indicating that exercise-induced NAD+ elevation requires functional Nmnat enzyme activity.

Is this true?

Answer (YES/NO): NO